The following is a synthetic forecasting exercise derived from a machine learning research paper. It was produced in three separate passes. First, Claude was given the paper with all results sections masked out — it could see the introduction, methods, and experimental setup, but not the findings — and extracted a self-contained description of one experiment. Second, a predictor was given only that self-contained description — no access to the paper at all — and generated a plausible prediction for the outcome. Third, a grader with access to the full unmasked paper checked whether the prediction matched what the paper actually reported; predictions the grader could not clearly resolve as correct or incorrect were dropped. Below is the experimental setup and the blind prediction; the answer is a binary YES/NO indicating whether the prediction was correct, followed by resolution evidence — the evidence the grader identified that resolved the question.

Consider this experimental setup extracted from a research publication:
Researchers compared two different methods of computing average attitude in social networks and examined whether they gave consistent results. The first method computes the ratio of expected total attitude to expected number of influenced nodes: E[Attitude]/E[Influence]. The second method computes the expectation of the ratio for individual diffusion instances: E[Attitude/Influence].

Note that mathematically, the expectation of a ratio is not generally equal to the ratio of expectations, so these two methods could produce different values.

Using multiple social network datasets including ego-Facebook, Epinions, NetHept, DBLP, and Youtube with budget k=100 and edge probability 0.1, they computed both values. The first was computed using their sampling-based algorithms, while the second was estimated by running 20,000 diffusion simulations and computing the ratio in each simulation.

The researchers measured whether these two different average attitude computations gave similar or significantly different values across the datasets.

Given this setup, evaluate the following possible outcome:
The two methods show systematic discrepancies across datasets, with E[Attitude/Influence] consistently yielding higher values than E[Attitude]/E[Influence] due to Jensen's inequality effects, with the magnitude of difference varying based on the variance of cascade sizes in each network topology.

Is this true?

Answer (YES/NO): NO